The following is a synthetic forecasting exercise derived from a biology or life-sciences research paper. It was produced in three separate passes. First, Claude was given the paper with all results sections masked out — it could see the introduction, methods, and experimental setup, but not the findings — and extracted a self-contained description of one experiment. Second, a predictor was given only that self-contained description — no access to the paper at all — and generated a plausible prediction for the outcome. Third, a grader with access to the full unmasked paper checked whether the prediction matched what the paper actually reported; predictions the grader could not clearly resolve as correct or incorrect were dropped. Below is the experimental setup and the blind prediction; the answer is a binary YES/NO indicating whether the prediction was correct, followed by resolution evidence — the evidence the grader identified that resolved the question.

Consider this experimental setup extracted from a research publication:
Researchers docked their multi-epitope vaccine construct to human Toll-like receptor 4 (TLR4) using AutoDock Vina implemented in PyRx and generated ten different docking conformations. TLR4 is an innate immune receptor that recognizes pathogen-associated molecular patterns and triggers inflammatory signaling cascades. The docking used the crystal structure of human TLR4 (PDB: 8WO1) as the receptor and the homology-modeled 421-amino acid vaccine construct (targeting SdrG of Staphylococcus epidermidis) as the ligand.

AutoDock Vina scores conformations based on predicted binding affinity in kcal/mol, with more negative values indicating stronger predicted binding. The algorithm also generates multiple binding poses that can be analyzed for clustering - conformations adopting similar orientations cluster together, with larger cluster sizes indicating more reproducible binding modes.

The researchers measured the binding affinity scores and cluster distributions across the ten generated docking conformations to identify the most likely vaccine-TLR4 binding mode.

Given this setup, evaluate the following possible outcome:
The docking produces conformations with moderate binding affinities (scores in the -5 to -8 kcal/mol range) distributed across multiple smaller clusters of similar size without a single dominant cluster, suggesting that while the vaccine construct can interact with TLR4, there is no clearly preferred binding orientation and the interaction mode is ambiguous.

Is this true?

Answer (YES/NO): NO